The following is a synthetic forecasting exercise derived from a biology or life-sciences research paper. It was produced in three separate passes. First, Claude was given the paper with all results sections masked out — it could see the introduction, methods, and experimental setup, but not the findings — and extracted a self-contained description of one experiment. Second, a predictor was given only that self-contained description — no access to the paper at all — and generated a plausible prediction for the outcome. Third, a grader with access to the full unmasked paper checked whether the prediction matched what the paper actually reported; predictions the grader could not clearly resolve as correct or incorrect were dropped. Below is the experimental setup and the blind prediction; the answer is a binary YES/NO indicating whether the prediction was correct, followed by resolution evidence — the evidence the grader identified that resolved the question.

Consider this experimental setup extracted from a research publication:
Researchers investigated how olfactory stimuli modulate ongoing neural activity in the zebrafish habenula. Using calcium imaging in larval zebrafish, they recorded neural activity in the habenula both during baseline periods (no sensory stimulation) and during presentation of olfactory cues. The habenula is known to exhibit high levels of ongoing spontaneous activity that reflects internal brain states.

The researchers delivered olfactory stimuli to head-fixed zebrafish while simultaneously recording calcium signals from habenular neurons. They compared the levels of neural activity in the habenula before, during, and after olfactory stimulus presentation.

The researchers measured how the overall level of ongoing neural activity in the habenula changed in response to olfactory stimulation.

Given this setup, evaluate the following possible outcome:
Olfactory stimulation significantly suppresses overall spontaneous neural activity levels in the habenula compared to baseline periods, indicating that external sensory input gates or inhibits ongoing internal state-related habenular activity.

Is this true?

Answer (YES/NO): YES